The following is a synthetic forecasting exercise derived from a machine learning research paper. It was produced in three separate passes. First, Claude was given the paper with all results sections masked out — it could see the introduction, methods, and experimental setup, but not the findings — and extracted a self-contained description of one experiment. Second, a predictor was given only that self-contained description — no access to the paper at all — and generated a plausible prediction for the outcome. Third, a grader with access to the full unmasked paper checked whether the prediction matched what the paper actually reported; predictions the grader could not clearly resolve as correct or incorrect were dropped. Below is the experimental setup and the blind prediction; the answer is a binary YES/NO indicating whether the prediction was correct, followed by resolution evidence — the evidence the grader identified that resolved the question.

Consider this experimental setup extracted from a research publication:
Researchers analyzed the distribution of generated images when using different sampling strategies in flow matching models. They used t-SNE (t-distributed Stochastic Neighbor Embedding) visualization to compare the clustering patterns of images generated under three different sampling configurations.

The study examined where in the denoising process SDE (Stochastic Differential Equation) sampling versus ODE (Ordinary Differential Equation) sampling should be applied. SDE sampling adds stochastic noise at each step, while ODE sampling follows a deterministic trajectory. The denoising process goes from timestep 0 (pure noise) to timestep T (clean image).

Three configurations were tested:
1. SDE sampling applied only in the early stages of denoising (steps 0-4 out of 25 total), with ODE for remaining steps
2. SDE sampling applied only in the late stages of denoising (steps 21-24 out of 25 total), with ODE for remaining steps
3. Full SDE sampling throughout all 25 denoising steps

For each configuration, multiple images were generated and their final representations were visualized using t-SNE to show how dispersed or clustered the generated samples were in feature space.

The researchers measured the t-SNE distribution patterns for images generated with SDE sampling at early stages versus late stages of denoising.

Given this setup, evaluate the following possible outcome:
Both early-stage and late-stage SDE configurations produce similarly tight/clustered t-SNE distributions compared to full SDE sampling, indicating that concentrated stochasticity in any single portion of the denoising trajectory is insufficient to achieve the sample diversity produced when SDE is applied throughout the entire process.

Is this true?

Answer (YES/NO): NO